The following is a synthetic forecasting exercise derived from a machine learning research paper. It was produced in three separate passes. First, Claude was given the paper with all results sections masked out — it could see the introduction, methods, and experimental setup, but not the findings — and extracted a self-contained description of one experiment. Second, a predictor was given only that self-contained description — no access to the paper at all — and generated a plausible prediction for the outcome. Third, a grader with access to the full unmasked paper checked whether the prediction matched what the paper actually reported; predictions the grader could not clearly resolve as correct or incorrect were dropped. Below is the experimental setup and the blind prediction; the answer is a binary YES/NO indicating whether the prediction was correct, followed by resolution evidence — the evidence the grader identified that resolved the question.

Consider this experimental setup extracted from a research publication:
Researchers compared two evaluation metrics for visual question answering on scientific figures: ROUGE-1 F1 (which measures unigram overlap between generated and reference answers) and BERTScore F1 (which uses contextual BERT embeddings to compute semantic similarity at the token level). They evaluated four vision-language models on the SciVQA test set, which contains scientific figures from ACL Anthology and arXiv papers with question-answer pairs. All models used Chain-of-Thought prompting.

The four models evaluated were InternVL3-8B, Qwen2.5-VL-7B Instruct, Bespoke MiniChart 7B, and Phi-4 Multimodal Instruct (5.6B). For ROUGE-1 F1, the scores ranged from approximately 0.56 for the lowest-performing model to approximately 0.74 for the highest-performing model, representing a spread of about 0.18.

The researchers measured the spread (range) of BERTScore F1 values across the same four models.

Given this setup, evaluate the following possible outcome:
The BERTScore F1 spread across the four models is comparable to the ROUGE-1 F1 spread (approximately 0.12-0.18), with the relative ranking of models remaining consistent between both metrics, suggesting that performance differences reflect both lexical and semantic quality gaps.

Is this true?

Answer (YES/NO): NO